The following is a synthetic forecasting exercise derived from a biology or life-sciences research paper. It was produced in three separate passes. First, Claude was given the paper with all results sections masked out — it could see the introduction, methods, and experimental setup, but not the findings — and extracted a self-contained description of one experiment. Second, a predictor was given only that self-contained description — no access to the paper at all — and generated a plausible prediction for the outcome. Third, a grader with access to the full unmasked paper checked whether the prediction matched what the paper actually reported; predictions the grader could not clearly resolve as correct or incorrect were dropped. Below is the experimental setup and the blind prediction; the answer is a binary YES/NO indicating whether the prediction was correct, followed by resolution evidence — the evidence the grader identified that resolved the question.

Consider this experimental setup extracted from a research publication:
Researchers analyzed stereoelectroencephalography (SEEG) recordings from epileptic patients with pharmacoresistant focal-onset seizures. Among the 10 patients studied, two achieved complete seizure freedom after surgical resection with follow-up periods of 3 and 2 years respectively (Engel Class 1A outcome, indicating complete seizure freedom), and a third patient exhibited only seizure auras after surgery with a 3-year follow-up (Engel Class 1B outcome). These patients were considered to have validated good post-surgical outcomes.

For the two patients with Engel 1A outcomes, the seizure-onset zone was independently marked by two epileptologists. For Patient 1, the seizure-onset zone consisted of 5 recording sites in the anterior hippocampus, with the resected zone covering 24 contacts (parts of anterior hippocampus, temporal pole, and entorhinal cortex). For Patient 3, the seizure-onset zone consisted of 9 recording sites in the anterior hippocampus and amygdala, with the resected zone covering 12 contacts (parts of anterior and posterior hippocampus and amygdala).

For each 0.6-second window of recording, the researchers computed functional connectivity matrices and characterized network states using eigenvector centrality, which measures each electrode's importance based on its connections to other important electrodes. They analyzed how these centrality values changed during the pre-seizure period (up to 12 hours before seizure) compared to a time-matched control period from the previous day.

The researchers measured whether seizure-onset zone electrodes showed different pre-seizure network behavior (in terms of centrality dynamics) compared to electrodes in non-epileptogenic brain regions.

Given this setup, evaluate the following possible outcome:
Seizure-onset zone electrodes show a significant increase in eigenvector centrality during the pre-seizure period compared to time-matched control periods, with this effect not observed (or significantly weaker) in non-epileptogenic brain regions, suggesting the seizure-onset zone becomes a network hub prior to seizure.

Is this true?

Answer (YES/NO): NO